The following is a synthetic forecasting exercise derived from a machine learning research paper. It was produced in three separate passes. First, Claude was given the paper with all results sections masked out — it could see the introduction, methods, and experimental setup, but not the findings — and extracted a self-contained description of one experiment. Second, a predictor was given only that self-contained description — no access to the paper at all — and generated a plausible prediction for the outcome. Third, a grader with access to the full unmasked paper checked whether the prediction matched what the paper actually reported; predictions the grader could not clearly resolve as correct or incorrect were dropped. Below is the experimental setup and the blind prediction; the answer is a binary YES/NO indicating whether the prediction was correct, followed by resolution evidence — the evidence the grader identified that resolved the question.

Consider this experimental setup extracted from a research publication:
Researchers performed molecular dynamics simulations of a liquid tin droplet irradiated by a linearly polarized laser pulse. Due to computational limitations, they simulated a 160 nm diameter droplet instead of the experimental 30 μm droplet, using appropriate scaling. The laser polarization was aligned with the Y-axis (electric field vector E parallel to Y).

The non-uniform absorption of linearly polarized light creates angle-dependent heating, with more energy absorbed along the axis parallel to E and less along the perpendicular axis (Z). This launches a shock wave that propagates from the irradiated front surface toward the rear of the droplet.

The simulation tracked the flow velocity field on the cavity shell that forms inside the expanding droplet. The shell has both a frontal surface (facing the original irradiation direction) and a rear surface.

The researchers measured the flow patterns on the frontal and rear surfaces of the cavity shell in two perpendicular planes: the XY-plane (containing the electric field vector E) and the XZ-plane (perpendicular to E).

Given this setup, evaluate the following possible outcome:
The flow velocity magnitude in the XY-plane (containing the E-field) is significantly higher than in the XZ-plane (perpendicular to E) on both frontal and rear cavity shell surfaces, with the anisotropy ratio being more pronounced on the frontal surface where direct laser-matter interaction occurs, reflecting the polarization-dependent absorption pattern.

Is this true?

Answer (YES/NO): NO